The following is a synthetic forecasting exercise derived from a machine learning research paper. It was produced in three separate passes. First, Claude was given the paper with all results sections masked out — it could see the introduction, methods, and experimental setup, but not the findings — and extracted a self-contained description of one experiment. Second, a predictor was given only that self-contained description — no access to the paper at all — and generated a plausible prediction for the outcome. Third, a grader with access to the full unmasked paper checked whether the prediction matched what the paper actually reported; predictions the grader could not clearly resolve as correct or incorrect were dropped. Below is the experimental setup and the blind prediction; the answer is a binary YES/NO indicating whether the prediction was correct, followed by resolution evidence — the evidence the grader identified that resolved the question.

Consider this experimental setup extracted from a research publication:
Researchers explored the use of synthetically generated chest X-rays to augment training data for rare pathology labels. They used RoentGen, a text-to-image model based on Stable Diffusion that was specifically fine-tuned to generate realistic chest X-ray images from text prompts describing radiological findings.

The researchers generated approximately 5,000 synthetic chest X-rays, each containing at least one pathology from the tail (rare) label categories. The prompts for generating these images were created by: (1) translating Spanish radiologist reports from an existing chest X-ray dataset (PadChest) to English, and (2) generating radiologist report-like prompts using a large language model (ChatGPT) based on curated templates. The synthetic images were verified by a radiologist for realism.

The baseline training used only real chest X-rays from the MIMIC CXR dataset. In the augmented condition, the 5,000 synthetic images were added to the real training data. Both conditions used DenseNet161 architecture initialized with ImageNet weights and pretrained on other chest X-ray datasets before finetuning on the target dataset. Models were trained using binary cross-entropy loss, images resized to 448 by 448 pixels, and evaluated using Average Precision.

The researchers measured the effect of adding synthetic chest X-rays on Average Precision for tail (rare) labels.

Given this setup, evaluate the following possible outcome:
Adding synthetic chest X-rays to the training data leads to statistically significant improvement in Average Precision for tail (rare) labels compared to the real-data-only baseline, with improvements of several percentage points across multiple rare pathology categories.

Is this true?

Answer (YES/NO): NO